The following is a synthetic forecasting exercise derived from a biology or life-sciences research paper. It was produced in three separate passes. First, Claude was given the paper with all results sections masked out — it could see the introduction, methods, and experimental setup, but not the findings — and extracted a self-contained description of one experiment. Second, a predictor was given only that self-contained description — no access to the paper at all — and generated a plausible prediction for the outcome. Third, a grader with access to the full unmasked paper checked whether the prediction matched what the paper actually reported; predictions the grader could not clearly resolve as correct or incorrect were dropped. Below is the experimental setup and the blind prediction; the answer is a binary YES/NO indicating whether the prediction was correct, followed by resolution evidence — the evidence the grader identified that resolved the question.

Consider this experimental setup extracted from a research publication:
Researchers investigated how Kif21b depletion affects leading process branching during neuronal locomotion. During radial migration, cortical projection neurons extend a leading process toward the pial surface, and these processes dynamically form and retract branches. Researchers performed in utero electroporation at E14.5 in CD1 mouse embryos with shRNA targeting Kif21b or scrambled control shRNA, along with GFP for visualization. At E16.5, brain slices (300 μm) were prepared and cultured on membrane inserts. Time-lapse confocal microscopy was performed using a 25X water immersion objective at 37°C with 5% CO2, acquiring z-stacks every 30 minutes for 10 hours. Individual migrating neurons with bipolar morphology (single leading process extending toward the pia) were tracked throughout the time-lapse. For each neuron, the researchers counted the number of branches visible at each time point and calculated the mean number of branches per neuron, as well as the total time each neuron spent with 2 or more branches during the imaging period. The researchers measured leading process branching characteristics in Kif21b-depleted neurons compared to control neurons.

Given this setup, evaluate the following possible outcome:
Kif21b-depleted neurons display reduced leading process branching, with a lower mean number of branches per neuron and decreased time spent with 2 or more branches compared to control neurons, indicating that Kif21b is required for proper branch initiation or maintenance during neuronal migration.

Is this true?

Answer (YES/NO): NO